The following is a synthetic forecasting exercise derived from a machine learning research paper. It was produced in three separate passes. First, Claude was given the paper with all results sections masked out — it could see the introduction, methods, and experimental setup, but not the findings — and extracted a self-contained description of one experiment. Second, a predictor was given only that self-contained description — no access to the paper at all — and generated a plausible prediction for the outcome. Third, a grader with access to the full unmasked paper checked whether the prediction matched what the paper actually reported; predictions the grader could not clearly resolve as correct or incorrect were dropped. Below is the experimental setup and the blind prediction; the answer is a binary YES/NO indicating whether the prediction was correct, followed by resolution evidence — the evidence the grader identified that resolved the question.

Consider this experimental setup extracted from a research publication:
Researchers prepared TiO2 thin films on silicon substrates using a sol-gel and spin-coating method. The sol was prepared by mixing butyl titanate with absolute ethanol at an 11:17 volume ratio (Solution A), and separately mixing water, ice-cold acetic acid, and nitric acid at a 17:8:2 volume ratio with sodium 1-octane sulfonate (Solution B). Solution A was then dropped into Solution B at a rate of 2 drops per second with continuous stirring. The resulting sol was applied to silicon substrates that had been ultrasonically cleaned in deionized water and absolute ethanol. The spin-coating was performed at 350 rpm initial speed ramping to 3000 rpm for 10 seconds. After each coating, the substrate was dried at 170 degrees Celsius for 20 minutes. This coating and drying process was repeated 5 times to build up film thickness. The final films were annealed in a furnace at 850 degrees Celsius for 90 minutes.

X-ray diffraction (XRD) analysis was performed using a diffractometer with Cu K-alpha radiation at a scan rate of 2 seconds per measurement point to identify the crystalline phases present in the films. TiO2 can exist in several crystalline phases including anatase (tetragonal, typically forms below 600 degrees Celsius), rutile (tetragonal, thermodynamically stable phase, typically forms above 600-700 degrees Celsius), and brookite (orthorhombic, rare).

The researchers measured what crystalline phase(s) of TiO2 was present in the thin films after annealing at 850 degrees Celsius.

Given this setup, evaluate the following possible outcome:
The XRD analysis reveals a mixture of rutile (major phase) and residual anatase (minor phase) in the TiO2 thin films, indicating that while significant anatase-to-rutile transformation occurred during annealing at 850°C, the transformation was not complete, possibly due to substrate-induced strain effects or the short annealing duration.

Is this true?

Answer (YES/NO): NO